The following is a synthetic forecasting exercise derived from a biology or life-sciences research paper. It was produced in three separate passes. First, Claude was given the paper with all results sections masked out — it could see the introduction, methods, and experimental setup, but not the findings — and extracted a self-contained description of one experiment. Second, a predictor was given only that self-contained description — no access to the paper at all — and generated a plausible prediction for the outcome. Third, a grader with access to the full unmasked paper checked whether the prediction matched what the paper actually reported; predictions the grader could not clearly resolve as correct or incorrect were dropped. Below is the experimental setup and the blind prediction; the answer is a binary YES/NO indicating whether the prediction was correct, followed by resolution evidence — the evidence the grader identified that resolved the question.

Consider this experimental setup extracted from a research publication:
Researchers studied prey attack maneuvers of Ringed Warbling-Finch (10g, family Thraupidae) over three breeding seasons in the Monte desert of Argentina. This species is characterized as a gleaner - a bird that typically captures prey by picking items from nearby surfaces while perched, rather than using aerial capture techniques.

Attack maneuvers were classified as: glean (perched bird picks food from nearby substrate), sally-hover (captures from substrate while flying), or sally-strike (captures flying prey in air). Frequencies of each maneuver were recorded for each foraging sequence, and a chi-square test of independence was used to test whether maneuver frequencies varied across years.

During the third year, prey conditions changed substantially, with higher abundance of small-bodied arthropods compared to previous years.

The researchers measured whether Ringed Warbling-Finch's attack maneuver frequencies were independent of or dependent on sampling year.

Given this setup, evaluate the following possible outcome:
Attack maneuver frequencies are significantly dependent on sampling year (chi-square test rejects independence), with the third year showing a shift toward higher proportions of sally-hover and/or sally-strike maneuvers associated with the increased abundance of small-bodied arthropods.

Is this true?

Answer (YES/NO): NO